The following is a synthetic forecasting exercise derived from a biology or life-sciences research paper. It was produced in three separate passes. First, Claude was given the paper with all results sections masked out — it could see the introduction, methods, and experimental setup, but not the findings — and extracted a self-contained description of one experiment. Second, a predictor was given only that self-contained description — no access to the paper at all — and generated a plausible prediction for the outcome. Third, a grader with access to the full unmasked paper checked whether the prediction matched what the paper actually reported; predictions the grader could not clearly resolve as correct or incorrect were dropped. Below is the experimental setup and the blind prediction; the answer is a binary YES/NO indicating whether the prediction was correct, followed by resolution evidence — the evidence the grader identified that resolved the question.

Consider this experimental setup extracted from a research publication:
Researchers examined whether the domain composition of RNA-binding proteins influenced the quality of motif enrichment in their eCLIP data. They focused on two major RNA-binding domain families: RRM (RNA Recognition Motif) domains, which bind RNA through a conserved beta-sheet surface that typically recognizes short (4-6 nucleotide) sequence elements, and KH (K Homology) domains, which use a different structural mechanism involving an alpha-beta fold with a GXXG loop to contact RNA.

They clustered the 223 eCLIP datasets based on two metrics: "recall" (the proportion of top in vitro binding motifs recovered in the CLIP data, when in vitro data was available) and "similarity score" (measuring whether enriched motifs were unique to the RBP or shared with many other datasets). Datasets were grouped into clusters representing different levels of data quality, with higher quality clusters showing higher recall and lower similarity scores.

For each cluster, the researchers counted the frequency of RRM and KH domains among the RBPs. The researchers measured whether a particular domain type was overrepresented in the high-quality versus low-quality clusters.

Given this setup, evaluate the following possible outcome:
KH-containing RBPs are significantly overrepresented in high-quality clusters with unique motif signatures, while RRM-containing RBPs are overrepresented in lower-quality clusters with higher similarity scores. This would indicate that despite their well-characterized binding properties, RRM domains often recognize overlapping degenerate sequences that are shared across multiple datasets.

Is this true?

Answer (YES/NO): NO